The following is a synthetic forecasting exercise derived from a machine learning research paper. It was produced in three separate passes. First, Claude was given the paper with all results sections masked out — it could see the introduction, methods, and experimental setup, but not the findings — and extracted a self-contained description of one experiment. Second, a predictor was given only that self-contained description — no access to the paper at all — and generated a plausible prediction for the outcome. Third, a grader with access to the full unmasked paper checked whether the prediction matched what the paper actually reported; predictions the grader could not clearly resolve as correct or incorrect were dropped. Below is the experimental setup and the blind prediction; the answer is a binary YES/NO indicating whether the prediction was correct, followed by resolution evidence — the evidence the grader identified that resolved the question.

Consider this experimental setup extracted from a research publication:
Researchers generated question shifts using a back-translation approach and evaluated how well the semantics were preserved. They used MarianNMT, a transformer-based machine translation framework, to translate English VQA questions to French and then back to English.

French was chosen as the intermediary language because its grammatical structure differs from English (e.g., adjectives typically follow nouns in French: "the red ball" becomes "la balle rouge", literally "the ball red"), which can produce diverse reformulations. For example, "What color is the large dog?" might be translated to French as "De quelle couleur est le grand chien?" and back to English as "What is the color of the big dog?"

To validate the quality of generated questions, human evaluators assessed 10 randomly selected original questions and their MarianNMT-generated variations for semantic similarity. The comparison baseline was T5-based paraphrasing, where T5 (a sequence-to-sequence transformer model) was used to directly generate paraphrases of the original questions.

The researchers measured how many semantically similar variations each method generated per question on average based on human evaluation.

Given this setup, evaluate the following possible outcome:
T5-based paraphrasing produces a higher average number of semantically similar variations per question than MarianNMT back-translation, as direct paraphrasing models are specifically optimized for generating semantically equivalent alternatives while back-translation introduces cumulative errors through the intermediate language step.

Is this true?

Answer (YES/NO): NO